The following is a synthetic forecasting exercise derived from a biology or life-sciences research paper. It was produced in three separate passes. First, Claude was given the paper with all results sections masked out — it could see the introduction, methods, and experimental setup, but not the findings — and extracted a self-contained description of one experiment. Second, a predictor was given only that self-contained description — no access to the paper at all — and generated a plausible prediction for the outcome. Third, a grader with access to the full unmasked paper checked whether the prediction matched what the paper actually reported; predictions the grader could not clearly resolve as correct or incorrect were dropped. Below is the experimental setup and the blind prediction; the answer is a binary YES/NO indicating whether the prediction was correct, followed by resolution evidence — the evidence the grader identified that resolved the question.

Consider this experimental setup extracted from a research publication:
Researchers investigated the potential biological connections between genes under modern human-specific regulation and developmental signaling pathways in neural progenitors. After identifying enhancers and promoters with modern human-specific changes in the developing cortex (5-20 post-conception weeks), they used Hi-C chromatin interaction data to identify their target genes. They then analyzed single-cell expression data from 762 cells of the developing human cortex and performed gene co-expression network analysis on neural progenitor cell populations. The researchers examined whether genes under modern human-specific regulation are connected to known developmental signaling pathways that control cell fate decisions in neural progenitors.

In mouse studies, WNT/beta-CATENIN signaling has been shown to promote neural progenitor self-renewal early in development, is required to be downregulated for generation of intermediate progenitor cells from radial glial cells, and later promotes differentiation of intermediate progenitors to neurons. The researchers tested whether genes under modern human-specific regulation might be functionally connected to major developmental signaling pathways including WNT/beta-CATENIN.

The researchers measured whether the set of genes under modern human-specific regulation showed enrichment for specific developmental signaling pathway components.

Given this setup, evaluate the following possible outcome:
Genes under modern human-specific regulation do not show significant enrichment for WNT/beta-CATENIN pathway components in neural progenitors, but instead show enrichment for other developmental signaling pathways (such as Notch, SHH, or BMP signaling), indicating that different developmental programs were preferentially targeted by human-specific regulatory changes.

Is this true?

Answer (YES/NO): NO